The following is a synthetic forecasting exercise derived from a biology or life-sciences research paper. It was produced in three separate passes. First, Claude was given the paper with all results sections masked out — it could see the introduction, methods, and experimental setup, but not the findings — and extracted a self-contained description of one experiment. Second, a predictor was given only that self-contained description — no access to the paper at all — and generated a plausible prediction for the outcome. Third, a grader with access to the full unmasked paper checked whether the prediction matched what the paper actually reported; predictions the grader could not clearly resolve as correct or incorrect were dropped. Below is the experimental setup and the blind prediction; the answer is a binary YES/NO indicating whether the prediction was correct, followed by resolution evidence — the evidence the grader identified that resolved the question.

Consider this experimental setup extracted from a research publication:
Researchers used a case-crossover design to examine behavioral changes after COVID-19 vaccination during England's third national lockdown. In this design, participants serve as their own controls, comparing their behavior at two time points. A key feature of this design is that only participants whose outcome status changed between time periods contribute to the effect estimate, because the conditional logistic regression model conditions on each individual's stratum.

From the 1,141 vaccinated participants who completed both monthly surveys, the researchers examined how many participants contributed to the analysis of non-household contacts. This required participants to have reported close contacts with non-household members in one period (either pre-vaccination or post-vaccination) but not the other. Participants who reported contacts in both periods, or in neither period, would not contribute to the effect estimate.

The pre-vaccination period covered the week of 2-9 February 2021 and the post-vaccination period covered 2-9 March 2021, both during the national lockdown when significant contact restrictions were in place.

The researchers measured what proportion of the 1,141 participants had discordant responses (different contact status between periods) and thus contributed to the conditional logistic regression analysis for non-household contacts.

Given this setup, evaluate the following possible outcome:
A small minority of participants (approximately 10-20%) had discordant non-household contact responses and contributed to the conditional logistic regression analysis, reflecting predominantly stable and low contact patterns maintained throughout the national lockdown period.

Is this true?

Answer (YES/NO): NO